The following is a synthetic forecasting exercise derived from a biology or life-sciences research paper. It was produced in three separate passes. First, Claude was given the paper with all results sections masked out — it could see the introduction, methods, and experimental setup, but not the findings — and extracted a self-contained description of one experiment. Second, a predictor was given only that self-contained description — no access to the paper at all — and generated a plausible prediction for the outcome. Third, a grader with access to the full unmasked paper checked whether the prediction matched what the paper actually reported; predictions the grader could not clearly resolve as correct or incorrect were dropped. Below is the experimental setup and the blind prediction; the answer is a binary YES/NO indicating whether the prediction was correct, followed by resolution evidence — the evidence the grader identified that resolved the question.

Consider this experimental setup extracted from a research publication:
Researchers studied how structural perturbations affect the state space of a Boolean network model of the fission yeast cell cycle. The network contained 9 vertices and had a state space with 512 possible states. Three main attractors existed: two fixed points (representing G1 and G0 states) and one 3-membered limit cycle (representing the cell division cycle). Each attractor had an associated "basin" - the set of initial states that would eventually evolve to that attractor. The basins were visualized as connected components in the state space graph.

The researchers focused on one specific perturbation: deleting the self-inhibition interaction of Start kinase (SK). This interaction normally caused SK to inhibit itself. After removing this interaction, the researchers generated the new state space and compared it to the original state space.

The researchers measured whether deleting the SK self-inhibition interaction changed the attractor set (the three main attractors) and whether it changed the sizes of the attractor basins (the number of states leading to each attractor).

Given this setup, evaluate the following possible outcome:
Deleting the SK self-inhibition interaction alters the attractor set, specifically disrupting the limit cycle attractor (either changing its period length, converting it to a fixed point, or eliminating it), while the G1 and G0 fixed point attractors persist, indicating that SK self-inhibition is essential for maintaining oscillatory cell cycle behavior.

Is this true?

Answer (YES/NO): NO